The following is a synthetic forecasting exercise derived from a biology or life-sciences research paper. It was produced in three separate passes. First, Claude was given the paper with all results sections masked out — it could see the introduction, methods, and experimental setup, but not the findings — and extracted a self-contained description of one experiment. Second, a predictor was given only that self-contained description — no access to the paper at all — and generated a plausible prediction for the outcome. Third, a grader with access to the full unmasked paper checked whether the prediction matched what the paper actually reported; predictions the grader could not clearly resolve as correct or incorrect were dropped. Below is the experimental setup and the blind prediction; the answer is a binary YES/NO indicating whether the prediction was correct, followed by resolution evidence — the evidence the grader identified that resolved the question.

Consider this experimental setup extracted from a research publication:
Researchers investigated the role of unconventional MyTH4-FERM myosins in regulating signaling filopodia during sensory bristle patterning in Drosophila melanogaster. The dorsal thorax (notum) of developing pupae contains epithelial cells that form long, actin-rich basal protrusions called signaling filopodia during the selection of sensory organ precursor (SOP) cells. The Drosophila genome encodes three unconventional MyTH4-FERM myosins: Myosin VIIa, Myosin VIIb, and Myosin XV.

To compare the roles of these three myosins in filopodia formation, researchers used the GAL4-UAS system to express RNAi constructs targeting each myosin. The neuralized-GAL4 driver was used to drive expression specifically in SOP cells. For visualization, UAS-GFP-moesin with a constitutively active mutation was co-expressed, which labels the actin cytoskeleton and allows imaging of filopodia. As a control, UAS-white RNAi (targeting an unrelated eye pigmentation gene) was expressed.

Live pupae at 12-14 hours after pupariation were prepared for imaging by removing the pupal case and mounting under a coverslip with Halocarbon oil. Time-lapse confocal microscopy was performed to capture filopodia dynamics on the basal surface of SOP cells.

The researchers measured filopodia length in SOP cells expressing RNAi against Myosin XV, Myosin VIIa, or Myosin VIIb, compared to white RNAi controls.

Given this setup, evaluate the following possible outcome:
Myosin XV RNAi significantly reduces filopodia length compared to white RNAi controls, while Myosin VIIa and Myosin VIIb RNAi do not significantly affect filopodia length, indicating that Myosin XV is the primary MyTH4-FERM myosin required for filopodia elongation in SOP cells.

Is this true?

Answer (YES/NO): NO